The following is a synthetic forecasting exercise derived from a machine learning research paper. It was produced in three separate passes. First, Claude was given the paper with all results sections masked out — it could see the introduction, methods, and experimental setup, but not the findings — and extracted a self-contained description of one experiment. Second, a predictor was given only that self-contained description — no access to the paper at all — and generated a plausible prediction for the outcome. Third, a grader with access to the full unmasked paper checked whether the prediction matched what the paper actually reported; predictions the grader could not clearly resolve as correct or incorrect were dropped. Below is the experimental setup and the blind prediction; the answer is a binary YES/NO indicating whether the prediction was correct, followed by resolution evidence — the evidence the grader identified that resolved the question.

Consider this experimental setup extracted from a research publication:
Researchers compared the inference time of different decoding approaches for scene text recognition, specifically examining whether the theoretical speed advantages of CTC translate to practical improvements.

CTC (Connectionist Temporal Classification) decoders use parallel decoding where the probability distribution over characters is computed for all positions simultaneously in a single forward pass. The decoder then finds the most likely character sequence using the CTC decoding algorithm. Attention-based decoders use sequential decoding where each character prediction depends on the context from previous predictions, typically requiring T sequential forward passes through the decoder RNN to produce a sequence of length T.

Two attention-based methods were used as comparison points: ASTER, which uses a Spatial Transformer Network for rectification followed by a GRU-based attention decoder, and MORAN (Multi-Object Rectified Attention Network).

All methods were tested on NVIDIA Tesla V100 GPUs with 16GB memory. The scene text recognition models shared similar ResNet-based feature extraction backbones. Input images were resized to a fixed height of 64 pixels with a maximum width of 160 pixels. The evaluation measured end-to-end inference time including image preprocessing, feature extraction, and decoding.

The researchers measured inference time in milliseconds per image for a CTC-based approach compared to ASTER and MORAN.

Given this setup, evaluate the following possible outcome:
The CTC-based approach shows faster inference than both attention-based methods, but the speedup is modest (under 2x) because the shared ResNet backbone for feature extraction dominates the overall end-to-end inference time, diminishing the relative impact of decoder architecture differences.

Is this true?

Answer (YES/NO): NO